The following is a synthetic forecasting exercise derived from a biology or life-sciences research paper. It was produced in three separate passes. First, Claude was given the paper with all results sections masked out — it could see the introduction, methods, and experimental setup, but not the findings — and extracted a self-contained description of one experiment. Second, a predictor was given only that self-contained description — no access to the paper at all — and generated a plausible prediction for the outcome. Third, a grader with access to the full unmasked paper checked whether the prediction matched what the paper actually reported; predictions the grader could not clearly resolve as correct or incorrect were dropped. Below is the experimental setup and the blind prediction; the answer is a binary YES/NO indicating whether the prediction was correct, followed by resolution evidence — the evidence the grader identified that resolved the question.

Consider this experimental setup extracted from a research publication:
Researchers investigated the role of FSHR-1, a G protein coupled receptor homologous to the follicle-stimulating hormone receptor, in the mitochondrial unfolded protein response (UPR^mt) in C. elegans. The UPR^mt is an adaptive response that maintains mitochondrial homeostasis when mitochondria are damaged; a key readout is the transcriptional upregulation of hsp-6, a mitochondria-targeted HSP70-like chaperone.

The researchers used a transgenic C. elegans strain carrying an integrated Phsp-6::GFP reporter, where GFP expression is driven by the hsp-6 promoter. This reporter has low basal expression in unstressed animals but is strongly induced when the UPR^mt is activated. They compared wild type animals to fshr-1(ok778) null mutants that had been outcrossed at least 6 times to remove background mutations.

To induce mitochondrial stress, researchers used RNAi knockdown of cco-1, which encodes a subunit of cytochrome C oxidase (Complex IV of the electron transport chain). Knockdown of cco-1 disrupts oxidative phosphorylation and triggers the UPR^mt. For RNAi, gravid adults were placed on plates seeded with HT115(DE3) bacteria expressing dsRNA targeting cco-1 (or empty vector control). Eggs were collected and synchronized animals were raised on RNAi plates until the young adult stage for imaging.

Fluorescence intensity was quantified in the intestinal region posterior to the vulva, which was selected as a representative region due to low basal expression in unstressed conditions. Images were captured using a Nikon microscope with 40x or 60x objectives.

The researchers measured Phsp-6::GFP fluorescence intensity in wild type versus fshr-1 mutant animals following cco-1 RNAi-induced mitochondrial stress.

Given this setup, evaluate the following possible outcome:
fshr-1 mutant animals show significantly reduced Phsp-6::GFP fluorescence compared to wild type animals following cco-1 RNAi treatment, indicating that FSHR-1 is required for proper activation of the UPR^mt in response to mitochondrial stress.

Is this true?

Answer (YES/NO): YES